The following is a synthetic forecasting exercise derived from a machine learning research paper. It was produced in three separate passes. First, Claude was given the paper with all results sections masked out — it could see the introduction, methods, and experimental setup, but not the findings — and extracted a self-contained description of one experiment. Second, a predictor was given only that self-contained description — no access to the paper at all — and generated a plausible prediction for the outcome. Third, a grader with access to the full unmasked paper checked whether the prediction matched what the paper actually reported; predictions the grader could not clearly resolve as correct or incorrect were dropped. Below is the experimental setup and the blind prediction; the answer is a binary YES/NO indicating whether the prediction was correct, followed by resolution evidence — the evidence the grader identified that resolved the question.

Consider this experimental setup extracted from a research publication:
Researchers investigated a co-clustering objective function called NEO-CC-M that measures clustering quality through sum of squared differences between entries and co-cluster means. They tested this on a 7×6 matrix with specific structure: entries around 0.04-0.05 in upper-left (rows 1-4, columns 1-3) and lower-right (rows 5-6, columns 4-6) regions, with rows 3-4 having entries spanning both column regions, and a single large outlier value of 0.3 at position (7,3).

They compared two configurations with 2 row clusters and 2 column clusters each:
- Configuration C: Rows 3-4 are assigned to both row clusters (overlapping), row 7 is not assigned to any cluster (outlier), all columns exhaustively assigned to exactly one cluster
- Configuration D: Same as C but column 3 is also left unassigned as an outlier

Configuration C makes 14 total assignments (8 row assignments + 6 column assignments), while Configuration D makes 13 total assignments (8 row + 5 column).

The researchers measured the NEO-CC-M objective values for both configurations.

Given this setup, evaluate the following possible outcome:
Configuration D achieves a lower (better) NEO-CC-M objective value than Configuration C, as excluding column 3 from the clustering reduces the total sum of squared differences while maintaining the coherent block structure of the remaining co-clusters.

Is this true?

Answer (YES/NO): YES